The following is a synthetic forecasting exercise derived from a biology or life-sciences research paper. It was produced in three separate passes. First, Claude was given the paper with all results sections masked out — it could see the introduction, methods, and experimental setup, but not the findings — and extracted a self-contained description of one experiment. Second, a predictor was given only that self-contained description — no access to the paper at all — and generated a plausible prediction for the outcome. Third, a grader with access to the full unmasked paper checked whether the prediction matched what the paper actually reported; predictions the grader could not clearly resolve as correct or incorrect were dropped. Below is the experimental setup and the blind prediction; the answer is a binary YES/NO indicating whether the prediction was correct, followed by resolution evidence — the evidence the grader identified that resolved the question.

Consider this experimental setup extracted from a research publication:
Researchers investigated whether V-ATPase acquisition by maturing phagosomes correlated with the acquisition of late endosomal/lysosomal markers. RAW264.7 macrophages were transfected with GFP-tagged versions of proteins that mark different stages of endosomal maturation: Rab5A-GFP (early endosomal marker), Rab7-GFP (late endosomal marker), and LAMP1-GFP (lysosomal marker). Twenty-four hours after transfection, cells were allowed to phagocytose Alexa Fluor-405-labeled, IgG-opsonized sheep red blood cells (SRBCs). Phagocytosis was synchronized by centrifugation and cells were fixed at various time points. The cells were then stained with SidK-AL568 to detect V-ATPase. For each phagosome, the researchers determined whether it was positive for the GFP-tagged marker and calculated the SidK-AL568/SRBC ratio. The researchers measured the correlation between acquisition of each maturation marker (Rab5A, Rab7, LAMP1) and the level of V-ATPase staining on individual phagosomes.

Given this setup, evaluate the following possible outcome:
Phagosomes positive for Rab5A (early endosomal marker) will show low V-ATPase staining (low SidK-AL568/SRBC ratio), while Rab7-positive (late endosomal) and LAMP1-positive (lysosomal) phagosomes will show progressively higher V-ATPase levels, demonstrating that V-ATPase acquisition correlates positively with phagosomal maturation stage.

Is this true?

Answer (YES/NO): YES